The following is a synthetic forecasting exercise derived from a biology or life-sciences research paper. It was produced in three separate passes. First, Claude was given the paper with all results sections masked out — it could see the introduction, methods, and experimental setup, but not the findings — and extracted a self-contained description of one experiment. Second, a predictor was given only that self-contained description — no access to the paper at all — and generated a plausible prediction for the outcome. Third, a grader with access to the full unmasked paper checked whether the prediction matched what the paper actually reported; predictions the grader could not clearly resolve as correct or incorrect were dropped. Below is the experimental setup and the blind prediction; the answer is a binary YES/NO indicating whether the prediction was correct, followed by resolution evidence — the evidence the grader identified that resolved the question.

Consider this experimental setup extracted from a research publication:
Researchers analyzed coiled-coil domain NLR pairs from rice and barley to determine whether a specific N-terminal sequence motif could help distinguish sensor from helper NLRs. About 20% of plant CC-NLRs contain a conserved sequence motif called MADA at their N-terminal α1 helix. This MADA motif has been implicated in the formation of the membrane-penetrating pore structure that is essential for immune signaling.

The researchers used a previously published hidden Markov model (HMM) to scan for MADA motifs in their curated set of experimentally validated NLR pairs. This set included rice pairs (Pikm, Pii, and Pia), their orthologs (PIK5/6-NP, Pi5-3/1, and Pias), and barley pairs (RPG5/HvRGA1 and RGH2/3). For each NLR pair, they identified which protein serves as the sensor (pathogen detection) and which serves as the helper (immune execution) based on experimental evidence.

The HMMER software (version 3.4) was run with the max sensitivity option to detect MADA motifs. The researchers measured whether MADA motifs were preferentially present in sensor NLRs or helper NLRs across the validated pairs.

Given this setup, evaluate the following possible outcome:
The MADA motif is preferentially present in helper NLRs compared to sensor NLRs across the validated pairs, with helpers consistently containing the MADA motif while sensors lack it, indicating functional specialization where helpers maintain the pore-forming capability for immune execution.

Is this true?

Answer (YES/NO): NO